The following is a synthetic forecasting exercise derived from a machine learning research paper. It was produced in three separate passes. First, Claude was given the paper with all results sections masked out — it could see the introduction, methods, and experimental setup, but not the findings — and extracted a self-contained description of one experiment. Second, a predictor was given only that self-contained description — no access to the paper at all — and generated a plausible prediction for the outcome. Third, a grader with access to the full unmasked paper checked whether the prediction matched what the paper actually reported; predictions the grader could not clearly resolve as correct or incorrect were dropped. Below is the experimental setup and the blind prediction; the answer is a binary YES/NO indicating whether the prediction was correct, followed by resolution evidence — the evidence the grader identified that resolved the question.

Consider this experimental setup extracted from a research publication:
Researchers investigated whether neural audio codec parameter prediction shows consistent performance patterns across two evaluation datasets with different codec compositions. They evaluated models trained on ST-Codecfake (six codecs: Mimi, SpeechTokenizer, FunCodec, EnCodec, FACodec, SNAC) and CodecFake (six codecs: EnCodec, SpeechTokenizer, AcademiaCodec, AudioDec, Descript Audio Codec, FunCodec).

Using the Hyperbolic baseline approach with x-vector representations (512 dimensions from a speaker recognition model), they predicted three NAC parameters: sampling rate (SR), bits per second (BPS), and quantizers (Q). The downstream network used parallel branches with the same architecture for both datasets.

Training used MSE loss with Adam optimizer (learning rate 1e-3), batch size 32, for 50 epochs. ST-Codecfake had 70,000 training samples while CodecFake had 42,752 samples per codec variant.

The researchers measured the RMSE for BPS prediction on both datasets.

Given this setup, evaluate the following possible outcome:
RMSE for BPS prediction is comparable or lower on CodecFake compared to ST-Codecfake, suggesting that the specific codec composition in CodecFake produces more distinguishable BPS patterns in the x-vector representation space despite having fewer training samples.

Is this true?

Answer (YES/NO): NO